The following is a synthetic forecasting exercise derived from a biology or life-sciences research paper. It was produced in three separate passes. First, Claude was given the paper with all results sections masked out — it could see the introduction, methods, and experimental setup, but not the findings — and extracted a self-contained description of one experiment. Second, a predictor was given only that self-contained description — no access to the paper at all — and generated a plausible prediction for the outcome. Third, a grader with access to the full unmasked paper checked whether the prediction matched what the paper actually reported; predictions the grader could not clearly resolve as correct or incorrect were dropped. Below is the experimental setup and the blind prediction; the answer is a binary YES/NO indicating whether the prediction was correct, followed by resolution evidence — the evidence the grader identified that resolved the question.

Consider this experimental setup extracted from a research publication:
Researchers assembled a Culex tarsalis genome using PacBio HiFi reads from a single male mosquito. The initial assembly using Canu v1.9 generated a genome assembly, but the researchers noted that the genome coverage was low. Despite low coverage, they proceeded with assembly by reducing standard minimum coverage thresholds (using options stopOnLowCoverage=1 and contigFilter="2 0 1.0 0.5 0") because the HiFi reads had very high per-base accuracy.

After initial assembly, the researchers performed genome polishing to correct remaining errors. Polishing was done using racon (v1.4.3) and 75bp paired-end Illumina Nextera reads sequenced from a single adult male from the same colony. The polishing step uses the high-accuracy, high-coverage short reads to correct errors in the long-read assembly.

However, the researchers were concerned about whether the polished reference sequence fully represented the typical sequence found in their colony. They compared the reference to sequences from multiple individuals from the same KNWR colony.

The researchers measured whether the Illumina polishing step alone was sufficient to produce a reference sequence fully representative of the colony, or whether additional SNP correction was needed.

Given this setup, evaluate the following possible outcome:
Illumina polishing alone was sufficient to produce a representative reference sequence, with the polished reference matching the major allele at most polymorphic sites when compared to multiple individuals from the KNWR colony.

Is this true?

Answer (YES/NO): NO